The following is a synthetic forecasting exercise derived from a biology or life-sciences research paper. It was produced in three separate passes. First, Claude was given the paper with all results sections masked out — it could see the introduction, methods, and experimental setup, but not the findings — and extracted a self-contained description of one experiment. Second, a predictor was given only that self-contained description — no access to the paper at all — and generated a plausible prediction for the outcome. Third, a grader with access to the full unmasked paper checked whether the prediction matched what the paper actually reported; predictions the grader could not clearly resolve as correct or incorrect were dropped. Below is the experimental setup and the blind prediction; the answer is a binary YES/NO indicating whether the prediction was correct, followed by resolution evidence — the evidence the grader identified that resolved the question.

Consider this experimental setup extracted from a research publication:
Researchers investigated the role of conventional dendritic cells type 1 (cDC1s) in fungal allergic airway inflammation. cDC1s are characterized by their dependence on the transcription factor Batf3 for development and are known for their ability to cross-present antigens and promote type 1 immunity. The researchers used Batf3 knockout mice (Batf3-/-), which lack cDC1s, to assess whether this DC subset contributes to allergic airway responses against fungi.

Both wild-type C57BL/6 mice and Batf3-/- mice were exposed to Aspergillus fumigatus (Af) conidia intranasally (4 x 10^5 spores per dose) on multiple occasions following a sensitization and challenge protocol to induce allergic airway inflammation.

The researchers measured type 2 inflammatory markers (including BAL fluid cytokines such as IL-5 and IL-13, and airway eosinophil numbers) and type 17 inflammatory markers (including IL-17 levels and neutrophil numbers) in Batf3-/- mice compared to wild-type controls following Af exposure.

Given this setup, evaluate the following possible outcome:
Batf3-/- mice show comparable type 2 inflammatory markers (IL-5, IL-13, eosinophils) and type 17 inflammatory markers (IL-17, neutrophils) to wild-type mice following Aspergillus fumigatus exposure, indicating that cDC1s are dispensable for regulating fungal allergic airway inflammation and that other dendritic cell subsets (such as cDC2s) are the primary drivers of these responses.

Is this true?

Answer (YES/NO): NO